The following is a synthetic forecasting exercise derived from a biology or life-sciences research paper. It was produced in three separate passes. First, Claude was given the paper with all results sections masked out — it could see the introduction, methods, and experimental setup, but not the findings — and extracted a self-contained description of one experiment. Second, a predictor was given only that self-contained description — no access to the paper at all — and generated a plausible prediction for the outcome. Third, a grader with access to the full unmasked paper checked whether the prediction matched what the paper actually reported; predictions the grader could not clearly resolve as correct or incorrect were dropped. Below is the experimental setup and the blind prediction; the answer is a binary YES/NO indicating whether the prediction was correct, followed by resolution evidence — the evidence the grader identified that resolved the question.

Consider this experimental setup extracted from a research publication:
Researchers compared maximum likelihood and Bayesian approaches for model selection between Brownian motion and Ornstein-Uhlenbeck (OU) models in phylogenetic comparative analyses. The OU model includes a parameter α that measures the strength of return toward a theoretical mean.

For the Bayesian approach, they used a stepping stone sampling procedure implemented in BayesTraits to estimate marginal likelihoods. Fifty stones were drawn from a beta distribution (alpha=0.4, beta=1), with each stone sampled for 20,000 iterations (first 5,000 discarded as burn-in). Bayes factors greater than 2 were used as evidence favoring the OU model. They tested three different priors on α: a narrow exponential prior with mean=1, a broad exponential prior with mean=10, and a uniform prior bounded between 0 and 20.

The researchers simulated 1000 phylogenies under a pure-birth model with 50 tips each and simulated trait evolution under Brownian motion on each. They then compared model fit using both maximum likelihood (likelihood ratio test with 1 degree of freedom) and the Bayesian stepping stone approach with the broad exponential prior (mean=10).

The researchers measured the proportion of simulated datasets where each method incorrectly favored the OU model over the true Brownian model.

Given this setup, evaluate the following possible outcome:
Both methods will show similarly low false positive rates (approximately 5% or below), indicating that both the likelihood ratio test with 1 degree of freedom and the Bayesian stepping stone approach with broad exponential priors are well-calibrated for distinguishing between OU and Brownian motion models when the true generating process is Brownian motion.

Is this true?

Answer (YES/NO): NO